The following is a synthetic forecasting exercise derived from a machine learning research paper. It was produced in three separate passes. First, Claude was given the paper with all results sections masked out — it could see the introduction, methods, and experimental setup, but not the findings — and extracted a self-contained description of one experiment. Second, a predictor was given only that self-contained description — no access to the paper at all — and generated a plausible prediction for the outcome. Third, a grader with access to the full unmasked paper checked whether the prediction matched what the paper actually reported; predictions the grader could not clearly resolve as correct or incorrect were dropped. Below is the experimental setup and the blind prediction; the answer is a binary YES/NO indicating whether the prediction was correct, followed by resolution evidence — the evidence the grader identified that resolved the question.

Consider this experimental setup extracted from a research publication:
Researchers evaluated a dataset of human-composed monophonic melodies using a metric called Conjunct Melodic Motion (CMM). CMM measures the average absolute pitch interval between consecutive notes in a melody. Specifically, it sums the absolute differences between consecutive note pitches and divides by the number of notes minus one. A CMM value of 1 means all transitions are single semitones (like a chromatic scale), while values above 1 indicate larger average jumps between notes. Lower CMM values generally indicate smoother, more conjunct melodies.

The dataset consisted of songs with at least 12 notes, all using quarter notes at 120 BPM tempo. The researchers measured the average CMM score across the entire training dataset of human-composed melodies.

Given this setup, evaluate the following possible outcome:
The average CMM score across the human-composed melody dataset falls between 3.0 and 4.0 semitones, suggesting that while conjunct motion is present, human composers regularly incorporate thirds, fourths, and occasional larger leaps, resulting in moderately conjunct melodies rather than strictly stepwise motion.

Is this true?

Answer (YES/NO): NO